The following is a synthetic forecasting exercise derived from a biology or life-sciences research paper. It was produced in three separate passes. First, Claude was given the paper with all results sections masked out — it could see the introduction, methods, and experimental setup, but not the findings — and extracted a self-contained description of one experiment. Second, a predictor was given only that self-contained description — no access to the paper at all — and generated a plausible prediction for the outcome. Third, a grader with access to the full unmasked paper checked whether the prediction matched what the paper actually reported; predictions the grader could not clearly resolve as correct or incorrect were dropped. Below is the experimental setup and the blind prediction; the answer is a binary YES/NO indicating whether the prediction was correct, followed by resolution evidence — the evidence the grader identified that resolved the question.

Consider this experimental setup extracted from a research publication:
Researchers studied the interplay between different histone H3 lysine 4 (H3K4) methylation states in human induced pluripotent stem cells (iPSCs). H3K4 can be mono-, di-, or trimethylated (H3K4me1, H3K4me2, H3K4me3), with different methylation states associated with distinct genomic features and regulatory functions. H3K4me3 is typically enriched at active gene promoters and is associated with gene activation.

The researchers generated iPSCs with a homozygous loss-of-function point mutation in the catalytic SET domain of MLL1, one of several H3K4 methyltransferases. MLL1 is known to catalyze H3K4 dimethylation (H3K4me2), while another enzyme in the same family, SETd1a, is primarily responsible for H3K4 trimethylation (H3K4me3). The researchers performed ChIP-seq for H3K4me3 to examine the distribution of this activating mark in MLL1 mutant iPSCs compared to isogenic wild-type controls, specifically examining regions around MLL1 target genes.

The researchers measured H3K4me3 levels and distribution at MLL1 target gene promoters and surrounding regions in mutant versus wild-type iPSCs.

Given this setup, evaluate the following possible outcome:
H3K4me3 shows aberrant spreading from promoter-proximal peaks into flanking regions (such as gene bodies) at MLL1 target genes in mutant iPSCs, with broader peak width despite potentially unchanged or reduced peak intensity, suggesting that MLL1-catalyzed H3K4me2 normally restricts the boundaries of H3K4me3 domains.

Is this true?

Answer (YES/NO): NO